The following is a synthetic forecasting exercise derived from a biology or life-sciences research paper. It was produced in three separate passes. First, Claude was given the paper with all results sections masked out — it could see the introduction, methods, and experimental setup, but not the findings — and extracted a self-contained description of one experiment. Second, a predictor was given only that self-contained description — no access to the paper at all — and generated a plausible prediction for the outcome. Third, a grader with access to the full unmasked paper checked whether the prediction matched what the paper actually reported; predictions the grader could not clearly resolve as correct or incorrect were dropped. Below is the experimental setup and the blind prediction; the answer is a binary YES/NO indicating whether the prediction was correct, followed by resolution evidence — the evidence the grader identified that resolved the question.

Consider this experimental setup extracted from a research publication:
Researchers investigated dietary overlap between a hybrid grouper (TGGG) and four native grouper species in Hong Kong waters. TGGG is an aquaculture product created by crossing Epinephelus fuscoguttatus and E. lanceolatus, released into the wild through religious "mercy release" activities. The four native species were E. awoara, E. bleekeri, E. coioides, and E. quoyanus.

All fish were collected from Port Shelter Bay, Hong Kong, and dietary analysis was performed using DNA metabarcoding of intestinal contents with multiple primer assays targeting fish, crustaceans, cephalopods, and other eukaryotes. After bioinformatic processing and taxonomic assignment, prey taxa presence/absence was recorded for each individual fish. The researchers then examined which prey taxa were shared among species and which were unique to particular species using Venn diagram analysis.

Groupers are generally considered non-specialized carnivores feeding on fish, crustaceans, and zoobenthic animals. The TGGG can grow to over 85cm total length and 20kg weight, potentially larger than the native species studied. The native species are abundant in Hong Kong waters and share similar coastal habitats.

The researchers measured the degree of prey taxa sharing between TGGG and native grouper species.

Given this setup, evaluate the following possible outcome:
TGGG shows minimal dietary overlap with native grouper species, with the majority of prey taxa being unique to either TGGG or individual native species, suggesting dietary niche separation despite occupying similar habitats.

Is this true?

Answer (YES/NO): YES